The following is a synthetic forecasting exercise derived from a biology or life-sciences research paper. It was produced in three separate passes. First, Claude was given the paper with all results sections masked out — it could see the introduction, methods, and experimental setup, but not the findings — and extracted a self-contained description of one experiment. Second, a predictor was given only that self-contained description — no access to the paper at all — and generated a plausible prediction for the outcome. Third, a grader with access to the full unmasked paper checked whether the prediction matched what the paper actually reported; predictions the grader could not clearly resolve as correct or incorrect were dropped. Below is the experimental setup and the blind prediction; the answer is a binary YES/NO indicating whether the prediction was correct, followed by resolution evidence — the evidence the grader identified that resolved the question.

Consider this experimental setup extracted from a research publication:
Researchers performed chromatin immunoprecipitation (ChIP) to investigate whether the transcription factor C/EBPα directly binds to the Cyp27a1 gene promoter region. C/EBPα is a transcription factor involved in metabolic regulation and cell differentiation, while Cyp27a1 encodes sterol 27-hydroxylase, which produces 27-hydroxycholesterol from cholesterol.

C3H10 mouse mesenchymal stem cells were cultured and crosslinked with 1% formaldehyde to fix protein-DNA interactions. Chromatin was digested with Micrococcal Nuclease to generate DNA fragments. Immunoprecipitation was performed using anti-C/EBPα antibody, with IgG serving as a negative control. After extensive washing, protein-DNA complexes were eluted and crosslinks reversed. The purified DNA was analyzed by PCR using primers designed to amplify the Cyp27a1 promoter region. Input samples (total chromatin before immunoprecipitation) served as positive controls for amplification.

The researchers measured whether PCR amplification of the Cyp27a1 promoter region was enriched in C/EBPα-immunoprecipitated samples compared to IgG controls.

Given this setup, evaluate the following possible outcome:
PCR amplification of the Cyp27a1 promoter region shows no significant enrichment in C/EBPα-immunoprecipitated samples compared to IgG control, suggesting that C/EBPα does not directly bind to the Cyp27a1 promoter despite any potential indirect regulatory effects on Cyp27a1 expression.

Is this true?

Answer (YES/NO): NO